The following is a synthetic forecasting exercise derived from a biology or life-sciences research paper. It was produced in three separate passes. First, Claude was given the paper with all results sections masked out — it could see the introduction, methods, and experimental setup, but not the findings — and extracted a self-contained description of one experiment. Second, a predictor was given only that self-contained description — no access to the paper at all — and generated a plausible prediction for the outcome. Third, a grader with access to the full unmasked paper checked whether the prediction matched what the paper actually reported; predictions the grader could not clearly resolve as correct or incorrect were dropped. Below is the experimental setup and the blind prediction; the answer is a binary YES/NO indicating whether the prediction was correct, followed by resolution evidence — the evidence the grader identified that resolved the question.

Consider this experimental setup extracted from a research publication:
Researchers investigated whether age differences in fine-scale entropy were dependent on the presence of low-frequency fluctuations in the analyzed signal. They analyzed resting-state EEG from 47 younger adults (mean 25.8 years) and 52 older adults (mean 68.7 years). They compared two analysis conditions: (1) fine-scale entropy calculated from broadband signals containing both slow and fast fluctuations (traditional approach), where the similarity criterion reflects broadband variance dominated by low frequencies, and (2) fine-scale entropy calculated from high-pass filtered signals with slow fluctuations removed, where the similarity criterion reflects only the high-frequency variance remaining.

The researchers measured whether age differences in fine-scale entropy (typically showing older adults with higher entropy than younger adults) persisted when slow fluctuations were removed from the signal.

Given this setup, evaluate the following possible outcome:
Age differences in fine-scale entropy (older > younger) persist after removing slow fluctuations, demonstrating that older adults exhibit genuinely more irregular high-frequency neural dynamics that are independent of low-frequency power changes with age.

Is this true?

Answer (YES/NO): NO